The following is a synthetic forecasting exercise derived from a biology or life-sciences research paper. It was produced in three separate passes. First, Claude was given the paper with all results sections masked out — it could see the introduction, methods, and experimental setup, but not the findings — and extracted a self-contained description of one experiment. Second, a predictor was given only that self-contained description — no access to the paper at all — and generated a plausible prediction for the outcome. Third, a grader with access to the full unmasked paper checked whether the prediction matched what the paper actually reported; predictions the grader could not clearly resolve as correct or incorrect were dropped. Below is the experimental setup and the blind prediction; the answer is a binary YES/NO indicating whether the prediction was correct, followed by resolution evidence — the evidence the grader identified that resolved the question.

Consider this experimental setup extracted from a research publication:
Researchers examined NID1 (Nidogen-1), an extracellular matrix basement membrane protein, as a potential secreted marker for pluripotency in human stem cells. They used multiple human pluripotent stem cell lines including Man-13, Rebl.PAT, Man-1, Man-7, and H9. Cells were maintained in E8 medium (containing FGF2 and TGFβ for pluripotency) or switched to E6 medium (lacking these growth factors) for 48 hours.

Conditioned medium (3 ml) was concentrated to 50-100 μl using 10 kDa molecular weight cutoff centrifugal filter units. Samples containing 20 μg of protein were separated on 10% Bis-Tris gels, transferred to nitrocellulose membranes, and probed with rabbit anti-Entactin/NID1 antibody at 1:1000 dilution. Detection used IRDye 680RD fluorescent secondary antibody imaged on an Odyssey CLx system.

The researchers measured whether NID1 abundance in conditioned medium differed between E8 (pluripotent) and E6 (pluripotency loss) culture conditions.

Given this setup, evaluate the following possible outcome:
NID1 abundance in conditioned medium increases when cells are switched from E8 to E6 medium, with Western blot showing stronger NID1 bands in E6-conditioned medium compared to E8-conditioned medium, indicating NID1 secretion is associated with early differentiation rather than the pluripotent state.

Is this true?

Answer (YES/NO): NO